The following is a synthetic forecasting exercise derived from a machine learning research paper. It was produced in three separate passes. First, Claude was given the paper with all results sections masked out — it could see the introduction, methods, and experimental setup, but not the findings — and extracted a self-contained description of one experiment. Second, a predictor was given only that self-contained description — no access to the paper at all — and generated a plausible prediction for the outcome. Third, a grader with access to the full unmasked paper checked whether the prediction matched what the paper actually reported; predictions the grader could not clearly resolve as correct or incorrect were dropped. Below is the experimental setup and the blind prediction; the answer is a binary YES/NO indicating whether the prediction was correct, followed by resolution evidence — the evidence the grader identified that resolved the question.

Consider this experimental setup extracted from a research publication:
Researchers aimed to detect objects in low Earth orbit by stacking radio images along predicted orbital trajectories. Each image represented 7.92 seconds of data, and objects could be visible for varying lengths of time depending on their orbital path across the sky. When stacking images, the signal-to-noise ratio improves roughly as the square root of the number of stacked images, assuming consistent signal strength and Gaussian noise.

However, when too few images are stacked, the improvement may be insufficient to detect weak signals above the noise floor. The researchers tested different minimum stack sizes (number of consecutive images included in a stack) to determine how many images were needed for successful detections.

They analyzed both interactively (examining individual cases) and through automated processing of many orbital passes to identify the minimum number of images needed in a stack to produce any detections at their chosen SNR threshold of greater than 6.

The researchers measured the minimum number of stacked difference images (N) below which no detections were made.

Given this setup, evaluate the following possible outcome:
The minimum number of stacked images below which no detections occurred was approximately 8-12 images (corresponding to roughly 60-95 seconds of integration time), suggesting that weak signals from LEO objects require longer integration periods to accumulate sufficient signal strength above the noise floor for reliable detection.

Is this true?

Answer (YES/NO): NO